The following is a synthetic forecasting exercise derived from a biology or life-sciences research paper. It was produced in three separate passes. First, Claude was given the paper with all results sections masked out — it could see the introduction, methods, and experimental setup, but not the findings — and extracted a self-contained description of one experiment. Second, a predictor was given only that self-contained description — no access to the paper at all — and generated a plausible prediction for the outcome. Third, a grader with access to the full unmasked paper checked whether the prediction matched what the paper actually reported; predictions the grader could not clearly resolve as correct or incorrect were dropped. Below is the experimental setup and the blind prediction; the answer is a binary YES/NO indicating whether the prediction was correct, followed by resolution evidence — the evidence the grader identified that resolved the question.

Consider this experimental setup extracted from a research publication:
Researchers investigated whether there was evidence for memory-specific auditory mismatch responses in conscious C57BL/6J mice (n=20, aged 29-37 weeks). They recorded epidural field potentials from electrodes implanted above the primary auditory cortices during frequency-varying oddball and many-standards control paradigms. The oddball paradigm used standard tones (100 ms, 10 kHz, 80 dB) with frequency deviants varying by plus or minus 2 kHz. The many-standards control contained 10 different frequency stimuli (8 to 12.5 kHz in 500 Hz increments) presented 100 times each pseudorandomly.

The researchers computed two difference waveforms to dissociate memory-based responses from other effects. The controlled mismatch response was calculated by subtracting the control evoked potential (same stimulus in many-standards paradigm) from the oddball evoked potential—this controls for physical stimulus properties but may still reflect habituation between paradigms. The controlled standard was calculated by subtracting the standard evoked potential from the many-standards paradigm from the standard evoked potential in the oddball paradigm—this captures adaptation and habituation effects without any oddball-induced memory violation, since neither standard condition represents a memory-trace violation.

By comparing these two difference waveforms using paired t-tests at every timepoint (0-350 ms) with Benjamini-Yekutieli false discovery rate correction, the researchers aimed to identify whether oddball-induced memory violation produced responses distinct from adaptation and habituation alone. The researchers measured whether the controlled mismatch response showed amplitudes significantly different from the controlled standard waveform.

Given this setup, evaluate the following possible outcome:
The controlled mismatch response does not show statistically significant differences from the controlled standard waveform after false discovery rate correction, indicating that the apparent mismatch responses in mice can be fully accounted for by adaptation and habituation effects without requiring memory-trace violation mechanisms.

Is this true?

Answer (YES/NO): YES